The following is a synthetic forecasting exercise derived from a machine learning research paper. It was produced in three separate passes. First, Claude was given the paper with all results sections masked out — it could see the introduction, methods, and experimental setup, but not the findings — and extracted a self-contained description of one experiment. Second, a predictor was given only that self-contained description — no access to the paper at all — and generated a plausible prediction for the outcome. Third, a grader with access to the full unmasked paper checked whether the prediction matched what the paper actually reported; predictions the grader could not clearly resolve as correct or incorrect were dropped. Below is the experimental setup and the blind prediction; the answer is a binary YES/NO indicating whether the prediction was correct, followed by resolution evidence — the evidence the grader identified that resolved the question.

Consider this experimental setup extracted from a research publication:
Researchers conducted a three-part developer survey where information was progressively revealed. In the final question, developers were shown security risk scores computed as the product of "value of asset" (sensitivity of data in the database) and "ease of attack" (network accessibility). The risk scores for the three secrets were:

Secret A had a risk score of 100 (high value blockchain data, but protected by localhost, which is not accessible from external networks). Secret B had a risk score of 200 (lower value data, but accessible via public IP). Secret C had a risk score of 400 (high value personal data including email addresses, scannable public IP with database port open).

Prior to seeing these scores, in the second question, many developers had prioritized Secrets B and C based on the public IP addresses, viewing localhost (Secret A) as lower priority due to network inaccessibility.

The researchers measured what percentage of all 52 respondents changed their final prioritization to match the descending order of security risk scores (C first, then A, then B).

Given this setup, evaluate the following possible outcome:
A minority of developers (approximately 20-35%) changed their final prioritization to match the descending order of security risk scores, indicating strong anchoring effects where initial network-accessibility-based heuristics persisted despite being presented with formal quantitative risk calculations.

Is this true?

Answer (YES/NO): NO